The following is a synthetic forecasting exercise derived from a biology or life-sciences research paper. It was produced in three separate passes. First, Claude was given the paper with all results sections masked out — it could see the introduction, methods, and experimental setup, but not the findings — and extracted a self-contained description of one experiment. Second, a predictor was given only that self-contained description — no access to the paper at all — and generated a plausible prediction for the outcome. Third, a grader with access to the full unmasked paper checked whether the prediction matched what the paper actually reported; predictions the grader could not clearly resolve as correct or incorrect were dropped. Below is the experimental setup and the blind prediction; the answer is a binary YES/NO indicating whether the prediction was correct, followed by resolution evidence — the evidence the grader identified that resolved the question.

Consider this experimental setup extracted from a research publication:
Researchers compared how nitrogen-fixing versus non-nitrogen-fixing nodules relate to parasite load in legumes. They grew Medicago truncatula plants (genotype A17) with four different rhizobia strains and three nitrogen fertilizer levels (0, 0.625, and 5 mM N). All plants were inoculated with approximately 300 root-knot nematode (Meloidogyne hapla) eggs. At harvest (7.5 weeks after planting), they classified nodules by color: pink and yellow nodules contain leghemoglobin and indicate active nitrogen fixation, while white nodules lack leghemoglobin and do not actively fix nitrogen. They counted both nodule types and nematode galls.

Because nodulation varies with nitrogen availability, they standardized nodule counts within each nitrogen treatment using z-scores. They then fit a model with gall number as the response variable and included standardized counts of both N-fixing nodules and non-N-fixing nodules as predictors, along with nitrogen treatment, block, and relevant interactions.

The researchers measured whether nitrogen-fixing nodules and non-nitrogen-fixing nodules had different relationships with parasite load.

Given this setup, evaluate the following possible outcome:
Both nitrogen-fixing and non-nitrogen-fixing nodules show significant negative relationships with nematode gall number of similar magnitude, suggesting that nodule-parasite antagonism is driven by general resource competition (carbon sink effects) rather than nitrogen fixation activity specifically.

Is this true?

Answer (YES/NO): NO